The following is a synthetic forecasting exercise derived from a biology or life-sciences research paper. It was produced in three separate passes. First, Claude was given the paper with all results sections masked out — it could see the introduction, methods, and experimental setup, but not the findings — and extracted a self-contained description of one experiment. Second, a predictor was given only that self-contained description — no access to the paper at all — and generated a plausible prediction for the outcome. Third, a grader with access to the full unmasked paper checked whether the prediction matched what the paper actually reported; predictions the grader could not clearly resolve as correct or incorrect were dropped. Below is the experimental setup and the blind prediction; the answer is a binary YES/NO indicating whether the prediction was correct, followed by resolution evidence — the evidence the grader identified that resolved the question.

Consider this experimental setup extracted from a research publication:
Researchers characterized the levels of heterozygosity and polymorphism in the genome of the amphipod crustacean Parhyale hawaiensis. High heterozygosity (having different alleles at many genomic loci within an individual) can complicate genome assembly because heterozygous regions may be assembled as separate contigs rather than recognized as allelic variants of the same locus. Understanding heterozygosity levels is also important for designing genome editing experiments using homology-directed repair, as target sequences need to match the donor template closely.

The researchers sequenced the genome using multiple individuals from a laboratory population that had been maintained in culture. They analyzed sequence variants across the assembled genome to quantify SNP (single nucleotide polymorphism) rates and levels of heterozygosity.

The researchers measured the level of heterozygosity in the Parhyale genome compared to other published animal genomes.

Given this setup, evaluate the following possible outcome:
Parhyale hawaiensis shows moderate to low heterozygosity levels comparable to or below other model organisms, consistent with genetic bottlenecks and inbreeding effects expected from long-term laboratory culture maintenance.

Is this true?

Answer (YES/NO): NO